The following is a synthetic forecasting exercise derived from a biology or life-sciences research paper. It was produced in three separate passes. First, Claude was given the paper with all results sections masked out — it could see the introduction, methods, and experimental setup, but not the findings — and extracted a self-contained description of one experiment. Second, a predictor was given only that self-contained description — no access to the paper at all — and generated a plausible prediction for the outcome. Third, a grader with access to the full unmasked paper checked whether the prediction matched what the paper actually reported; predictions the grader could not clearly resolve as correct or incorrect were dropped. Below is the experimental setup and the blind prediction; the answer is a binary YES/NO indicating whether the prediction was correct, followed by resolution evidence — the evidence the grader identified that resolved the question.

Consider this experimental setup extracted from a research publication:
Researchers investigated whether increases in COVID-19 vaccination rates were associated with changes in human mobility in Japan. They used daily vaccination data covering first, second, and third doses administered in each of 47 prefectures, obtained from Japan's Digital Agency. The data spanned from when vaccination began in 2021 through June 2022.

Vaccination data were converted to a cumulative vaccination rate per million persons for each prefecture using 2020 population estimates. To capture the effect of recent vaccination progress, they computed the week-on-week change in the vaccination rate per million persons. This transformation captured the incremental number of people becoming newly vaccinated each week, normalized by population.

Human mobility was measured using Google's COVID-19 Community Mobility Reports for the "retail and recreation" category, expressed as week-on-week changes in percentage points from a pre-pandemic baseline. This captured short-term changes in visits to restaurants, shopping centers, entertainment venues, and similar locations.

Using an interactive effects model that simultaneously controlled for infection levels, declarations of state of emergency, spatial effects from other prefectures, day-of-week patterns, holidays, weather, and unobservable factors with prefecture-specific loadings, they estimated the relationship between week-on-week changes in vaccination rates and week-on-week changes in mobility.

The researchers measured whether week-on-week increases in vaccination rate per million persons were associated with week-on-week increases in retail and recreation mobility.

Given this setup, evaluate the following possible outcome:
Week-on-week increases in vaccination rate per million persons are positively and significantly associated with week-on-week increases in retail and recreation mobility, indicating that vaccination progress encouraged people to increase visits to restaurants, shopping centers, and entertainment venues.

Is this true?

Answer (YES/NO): YES